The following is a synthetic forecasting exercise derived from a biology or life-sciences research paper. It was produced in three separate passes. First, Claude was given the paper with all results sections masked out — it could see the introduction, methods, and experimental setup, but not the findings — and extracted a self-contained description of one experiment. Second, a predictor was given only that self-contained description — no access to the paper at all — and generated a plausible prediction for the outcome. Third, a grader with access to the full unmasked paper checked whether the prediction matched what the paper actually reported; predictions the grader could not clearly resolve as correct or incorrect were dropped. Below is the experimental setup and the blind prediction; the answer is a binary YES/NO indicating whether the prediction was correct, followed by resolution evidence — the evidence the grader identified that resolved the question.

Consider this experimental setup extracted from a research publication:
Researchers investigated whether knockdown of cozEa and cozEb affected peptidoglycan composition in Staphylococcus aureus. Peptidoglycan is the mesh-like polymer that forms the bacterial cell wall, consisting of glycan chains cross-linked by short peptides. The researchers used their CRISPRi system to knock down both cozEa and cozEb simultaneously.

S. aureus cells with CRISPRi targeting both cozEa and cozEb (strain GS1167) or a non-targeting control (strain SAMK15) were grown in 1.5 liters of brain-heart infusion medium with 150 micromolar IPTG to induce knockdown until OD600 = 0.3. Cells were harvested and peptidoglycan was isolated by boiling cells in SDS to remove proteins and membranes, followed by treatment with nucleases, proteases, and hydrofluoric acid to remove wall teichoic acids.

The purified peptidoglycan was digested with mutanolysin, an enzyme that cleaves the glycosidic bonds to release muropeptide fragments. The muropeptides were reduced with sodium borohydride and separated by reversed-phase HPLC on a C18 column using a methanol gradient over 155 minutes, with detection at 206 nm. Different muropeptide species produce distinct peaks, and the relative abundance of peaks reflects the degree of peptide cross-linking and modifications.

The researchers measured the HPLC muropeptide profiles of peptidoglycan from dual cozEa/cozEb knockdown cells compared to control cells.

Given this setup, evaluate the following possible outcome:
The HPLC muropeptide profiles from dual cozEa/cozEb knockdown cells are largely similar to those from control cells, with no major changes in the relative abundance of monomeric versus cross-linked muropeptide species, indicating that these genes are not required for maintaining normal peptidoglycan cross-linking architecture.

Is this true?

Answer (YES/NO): YES